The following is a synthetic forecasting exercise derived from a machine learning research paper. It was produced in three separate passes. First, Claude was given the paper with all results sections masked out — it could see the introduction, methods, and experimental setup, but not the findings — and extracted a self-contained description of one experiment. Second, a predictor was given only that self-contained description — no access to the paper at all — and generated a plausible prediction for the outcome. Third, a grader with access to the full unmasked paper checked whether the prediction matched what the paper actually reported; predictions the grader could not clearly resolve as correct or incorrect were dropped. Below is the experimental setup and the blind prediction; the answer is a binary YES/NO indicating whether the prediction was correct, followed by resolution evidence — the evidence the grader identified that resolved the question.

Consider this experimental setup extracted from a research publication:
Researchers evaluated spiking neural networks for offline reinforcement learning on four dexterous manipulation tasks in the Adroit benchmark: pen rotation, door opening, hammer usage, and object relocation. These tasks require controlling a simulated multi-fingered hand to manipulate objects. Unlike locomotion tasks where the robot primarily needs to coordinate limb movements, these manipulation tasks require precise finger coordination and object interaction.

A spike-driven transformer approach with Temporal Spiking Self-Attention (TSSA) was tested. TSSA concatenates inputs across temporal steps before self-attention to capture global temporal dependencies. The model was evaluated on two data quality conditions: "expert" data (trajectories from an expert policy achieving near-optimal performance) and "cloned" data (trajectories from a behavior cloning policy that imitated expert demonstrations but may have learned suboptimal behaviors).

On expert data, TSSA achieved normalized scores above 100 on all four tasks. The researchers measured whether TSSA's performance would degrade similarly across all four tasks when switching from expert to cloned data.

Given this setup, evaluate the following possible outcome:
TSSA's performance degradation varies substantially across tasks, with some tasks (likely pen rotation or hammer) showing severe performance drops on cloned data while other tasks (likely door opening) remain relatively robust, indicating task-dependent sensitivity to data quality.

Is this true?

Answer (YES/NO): NO